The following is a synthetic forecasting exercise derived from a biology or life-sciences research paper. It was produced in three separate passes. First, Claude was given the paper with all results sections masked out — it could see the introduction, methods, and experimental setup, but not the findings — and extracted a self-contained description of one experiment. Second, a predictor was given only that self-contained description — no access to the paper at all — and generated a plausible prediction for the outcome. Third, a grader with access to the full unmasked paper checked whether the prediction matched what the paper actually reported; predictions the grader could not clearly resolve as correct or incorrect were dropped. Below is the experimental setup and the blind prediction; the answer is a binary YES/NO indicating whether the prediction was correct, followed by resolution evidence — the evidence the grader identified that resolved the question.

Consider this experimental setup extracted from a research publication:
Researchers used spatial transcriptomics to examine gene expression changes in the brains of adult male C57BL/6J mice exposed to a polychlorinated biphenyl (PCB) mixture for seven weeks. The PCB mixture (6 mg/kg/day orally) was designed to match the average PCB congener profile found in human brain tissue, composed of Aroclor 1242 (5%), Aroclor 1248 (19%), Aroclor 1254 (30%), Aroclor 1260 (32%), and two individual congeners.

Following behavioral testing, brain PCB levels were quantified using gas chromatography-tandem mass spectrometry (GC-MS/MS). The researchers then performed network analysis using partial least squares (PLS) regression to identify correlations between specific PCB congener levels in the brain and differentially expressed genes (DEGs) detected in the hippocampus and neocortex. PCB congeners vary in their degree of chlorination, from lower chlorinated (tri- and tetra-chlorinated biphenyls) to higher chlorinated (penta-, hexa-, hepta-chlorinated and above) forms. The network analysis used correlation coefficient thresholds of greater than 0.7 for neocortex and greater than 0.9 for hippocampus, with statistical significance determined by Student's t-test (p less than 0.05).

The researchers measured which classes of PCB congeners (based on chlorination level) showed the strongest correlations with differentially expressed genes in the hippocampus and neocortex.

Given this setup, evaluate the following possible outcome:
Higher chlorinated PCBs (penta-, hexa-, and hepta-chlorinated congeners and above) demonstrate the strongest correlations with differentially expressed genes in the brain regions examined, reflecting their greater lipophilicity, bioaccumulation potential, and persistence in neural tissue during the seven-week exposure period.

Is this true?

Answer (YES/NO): NO